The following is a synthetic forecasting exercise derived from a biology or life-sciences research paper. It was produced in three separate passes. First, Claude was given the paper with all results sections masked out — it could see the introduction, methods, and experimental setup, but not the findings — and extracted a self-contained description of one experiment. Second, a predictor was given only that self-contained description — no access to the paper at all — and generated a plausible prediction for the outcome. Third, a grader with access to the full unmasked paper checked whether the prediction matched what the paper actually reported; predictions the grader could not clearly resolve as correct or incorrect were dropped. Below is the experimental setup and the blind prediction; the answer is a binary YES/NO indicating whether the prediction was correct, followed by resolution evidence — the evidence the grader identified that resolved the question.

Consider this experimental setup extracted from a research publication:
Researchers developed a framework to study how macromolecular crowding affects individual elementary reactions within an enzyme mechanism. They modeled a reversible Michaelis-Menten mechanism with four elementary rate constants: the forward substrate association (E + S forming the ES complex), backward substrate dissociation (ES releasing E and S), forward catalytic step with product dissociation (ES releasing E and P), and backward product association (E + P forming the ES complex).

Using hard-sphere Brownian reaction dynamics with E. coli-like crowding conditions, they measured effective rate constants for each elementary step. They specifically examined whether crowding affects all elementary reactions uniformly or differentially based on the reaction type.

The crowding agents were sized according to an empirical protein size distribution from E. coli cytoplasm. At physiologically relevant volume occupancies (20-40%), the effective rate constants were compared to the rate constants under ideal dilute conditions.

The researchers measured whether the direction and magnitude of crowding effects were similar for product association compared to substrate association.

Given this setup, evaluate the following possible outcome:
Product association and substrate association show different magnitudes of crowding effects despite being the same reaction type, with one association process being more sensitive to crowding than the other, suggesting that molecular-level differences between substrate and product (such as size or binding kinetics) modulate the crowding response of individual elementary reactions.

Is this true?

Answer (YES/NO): NO